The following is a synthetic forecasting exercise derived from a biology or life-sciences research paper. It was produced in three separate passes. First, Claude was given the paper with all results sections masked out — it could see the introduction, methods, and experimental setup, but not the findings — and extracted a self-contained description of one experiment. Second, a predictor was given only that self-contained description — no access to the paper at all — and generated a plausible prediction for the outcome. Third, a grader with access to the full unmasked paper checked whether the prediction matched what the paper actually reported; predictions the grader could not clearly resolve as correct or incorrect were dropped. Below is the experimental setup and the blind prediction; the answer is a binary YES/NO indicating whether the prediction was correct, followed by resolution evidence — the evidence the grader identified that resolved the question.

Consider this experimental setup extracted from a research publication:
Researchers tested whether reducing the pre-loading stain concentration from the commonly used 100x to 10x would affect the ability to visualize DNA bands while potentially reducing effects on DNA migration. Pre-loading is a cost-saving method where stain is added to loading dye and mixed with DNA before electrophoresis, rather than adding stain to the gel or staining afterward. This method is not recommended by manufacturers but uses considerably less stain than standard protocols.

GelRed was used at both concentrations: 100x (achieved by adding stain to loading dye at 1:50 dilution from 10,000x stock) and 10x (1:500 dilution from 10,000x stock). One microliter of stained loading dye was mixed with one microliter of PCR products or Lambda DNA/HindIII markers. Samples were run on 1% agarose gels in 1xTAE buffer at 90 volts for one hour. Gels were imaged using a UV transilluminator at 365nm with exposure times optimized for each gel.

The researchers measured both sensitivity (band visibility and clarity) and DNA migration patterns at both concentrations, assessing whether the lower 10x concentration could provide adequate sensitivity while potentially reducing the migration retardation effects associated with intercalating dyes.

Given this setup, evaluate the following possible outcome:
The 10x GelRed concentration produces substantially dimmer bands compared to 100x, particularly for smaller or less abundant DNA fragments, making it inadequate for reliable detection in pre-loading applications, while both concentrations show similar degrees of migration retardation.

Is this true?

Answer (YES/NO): NO